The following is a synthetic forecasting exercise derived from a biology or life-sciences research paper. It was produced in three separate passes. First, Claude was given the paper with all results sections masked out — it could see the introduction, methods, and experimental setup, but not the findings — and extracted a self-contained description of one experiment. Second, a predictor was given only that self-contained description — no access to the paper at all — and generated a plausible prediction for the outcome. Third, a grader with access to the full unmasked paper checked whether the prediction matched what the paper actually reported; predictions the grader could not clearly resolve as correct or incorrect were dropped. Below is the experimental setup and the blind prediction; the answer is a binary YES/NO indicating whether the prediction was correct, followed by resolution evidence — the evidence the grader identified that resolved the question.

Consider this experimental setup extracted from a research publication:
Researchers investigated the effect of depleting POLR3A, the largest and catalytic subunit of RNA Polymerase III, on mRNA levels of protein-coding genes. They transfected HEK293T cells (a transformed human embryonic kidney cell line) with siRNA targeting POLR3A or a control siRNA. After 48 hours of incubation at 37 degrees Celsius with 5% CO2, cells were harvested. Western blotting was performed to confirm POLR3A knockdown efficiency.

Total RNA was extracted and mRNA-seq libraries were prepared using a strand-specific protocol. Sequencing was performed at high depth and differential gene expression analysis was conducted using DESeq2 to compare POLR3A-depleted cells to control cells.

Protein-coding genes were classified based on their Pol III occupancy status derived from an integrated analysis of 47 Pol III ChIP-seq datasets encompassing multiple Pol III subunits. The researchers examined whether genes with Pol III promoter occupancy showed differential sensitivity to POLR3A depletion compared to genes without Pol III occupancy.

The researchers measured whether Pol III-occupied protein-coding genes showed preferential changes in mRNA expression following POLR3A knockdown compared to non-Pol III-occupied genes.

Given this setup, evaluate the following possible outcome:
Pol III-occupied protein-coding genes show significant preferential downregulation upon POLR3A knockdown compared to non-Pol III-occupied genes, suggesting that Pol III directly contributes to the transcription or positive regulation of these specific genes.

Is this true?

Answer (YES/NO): YES